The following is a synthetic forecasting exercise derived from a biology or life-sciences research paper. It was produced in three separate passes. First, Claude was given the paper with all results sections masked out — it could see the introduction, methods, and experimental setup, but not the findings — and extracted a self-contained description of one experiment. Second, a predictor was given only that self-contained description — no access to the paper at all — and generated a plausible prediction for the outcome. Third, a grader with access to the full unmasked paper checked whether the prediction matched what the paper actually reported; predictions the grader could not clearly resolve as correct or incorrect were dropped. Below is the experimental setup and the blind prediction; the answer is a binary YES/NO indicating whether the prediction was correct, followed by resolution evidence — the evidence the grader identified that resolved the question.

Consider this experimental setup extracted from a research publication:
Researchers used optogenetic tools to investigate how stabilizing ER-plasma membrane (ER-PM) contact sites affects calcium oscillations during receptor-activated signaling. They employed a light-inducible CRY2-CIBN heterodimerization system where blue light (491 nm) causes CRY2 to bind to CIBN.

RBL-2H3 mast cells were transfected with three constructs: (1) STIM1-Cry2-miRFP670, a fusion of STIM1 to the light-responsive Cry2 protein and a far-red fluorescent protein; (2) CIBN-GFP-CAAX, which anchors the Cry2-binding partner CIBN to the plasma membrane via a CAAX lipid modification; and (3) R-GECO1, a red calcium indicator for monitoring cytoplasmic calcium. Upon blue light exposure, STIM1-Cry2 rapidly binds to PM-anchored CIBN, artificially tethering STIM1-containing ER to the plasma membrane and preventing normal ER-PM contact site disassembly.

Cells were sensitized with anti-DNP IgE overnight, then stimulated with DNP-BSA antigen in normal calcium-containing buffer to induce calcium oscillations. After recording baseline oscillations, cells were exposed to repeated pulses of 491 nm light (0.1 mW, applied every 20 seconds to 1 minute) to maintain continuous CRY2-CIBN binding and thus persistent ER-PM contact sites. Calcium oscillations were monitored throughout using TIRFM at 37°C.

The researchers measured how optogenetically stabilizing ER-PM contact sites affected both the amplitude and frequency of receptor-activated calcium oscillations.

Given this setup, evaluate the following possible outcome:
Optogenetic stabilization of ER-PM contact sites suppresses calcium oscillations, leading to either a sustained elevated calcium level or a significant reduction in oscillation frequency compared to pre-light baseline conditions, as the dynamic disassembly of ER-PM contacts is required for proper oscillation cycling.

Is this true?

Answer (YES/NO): NO